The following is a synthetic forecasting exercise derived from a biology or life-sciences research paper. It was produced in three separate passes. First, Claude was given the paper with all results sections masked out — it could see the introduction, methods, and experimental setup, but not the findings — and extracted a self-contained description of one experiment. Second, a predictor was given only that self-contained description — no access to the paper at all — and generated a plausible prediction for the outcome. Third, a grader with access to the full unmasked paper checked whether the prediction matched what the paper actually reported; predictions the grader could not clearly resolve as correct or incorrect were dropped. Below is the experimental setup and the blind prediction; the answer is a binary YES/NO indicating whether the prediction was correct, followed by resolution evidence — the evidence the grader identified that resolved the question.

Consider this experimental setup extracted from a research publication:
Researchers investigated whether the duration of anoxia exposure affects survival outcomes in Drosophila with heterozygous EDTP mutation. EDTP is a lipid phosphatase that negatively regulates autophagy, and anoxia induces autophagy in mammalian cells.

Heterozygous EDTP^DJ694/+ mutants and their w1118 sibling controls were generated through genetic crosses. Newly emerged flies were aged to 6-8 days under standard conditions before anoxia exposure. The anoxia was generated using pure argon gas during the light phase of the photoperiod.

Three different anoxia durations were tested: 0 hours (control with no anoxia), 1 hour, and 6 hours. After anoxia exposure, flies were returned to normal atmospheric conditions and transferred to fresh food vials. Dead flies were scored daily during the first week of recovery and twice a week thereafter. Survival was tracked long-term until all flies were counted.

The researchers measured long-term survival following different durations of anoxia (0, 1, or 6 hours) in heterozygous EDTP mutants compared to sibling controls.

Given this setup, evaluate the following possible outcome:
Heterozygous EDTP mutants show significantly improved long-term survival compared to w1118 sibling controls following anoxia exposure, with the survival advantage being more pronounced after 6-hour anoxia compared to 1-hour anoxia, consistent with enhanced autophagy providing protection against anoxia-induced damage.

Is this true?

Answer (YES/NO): YES